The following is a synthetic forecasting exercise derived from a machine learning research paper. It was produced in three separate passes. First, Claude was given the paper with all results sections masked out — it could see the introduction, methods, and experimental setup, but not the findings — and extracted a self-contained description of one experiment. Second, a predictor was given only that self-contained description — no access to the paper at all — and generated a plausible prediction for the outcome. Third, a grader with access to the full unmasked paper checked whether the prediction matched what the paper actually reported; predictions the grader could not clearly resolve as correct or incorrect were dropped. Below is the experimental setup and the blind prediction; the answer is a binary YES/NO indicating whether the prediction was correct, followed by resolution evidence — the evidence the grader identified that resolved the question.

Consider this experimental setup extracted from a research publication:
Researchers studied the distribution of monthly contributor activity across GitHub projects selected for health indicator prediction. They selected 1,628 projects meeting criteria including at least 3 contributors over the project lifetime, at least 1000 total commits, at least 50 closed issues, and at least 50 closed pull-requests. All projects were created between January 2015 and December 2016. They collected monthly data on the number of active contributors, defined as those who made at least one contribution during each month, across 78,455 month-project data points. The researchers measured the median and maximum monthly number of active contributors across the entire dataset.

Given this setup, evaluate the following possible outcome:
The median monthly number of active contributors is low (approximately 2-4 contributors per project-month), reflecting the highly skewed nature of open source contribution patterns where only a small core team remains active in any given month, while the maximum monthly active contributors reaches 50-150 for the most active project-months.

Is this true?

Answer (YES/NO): NO